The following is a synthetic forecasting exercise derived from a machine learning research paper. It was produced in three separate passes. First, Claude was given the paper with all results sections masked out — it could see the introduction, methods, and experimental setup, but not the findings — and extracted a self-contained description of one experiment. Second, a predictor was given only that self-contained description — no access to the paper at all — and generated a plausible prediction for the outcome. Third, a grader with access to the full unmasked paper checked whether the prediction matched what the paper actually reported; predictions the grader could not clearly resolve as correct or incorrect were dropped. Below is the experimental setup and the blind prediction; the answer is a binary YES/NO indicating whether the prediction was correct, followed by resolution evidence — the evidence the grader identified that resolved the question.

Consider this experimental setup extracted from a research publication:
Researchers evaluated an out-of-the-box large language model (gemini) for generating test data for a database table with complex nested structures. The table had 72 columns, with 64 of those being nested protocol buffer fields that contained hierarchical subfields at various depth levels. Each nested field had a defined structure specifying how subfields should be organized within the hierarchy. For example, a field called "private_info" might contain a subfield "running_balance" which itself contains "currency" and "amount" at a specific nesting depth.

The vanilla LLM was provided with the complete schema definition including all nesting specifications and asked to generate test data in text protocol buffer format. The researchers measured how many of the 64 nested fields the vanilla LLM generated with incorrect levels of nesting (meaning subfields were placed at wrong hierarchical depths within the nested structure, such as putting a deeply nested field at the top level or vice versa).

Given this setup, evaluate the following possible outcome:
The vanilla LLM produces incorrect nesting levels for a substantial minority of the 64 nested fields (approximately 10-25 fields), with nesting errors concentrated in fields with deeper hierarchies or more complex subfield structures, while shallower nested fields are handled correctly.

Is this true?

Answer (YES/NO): NO